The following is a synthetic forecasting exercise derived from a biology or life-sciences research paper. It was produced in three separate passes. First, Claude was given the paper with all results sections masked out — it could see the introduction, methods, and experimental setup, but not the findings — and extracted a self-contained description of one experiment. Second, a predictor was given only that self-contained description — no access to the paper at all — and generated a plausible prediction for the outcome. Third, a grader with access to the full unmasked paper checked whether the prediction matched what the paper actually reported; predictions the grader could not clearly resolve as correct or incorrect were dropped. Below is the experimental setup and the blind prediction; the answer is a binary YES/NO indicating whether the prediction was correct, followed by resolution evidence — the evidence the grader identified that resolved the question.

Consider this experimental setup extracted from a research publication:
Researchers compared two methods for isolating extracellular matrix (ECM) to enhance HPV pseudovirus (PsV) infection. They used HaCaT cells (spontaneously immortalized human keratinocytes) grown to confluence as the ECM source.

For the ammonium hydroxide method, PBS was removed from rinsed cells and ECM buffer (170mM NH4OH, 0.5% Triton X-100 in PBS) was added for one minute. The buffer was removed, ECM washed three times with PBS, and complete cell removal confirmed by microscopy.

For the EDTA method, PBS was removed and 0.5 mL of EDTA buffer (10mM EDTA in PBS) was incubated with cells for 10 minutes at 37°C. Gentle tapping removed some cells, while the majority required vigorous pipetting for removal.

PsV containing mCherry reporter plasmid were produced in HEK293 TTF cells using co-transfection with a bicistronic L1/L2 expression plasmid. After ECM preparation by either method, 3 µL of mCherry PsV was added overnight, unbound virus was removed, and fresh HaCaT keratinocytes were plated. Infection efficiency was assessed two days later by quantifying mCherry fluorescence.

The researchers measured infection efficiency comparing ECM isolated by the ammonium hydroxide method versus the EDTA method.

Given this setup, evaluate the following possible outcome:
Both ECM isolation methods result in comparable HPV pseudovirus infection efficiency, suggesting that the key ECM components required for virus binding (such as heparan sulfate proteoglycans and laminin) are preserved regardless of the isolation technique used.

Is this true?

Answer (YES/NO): YES